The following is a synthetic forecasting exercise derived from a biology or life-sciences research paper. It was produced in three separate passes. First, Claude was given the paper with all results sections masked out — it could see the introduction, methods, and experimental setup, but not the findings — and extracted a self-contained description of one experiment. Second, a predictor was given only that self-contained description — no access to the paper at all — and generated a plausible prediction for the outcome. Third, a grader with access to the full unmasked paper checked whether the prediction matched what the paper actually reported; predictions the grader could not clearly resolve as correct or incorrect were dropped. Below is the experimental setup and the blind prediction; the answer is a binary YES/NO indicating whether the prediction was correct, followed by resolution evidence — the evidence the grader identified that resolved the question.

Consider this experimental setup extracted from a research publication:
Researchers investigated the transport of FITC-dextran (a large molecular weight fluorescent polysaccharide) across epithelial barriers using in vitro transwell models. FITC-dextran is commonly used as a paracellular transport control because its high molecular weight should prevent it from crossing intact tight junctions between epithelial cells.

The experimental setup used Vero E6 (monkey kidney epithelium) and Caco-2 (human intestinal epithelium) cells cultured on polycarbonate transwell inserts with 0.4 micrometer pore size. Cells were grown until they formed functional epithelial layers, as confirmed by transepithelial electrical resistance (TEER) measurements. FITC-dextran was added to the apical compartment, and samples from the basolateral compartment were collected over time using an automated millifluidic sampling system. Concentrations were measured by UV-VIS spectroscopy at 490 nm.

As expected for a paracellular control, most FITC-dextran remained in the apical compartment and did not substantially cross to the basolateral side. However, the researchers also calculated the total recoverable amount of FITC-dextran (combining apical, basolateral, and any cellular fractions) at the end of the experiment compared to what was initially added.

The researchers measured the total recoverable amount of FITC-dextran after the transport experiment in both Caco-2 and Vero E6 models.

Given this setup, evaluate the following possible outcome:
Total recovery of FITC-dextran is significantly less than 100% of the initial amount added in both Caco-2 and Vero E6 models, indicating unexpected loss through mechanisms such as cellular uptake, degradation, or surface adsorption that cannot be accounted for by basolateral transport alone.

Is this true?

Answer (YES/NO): YES